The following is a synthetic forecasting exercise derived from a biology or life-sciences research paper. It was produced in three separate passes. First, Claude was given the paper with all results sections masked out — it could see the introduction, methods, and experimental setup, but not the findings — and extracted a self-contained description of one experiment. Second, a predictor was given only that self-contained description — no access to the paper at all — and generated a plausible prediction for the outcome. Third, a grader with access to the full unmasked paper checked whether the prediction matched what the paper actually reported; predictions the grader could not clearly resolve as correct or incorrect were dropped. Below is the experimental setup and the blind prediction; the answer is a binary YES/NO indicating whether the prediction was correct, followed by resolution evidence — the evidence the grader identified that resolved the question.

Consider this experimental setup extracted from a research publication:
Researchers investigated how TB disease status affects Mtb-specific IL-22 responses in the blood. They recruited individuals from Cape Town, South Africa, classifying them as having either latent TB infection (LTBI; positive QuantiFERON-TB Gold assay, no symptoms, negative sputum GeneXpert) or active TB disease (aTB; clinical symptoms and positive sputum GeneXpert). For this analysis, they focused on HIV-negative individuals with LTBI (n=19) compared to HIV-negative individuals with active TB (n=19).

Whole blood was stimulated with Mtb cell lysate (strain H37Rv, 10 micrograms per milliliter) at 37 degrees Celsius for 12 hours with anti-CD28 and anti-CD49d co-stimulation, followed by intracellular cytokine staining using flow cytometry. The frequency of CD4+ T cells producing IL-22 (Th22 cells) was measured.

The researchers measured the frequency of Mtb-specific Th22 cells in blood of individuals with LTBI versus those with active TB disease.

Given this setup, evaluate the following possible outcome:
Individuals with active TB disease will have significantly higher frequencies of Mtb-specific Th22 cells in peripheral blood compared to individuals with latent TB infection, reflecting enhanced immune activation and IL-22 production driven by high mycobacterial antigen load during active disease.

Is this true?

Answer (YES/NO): NO